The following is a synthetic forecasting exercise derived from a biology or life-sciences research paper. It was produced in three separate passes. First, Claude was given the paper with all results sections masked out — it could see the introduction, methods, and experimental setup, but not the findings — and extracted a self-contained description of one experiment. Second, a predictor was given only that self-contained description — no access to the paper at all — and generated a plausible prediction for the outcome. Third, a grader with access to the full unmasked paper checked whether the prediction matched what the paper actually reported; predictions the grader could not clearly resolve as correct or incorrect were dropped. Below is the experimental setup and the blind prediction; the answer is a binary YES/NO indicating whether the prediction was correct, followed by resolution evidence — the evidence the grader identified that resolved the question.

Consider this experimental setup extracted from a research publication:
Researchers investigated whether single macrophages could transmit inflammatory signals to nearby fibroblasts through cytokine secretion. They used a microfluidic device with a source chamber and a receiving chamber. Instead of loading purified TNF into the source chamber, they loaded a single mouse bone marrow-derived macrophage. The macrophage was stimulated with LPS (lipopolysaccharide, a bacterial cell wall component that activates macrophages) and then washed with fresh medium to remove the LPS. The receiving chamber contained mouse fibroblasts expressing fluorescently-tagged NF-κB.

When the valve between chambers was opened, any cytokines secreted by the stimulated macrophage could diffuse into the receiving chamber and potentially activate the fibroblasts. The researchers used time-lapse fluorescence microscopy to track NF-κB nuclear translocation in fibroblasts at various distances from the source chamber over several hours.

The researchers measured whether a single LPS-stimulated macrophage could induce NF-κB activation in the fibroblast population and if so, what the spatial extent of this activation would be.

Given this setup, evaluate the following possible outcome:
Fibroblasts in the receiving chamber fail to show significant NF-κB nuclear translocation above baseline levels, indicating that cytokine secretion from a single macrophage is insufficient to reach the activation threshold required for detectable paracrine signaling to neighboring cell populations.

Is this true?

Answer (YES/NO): NO